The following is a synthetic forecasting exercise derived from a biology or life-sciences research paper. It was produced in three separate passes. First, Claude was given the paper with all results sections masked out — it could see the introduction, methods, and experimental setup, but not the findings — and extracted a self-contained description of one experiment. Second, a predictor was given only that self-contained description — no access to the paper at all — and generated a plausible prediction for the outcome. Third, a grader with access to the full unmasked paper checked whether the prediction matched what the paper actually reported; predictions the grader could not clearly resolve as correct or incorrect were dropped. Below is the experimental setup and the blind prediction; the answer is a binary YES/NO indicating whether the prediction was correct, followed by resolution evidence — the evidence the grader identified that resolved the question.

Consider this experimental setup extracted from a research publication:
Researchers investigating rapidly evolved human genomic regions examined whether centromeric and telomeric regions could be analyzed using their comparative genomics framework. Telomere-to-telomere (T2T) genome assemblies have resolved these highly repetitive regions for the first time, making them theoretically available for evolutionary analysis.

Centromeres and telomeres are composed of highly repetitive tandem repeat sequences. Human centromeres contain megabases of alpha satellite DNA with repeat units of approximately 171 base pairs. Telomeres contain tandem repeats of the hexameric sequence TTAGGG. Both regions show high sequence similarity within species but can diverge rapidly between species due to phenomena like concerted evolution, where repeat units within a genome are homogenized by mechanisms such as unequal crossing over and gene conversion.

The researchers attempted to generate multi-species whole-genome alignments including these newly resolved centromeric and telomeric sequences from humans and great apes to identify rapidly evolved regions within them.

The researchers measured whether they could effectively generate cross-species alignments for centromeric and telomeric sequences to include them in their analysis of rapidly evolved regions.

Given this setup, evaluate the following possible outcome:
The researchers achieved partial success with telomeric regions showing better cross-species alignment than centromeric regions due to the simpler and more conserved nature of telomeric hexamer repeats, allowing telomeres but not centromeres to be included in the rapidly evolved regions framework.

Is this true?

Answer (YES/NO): NO